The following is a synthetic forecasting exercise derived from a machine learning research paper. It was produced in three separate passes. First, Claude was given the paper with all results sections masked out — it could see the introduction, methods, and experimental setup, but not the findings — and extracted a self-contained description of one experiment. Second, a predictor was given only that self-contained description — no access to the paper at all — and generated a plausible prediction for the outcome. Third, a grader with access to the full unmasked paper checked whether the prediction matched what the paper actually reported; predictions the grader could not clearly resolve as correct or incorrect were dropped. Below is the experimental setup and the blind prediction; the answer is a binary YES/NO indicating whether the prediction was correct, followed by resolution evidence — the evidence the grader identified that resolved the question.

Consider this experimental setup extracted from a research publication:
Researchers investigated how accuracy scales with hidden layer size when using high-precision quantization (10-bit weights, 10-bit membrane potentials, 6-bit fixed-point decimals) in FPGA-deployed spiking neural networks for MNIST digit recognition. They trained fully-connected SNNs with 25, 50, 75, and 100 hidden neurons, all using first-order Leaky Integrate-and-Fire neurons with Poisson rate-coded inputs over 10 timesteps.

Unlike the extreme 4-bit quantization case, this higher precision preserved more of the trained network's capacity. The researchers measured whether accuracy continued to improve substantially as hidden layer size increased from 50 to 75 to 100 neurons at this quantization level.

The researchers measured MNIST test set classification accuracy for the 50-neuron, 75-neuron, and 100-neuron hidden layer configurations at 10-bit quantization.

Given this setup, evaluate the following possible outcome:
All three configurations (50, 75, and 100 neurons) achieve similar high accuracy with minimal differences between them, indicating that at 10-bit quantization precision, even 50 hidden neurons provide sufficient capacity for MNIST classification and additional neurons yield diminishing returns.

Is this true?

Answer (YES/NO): YES